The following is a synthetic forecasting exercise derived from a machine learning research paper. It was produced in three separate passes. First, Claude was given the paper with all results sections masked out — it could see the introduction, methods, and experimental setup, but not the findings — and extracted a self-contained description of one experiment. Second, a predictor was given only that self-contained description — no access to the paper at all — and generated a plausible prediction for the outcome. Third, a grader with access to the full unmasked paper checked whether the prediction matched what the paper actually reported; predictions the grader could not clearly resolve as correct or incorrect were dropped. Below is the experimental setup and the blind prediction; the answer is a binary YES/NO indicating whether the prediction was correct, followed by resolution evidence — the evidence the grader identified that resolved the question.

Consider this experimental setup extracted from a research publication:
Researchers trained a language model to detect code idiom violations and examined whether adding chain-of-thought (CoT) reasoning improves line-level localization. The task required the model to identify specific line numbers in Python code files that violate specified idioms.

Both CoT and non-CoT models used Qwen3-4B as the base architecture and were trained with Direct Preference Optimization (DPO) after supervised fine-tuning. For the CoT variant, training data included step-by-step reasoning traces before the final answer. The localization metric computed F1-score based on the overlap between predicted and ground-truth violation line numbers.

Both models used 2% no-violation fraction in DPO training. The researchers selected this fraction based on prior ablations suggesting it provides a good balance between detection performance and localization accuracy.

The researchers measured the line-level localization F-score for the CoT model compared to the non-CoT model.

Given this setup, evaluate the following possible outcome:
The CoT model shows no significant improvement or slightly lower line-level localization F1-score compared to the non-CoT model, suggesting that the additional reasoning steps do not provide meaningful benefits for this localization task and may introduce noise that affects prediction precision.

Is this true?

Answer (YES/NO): NO